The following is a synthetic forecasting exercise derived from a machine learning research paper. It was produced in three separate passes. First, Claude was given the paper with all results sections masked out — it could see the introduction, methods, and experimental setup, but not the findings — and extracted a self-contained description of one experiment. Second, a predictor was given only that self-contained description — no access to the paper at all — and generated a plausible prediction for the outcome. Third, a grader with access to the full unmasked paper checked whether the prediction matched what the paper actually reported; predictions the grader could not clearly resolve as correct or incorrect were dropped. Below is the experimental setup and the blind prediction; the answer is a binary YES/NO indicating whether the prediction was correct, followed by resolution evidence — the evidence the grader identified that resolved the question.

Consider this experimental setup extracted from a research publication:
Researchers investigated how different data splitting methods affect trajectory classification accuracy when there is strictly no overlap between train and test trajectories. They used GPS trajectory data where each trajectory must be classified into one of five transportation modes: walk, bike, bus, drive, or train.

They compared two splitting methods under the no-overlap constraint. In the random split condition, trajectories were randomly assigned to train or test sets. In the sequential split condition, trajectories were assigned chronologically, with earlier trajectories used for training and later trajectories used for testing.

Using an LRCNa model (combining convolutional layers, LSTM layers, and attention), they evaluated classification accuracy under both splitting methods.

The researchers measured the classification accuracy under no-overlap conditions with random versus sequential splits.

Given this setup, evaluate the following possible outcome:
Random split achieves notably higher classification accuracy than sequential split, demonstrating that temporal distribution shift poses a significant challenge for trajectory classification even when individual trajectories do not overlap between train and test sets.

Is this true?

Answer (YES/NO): NO